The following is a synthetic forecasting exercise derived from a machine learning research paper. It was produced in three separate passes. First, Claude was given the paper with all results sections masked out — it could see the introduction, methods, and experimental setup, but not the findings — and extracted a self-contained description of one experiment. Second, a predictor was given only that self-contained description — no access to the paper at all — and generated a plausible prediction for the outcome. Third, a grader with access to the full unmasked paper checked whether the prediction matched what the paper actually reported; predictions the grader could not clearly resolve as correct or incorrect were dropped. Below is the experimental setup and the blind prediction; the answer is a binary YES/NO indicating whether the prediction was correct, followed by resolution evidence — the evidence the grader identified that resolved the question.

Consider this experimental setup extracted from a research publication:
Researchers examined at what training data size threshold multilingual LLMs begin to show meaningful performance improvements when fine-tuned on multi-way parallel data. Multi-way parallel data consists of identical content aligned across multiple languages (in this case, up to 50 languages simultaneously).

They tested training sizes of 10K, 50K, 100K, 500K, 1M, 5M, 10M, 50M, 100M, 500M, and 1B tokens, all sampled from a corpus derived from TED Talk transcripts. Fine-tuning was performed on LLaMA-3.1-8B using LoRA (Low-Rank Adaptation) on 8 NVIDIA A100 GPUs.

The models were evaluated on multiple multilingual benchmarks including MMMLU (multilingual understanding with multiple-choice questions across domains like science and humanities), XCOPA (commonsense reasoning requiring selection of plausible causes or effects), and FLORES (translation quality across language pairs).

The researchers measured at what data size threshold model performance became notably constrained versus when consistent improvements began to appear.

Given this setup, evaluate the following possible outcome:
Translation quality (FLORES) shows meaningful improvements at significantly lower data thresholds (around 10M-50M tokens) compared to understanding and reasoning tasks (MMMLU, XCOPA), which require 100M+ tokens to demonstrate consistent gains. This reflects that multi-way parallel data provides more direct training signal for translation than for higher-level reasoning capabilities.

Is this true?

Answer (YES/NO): NO